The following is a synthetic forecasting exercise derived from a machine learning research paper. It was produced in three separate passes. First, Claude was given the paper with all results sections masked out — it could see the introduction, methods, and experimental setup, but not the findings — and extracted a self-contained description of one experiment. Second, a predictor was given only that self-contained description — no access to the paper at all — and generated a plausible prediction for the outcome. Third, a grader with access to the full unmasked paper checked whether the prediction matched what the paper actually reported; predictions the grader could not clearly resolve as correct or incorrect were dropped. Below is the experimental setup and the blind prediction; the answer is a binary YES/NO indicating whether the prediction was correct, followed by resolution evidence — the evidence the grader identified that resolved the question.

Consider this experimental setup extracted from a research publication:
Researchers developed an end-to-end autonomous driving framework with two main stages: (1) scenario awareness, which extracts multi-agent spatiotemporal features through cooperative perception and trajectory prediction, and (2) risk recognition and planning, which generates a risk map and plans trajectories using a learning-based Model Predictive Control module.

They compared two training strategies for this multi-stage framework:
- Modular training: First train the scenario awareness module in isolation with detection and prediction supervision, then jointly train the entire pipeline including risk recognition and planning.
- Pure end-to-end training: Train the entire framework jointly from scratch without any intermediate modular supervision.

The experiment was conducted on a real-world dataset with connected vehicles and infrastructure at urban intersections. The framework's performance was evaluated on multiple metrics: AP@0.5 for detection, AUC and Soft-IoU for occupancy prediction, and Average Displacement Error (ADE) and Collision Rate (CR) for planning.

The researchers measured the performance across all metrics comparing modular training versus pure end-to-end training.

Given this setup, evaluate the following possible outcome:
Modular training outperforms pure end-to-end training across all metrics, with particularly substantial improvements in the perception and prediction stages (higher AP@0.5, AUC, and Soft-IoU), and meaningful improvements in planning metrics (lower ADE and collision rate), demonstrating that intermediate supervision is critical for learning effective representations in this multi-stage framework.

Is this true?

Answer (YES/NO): YES